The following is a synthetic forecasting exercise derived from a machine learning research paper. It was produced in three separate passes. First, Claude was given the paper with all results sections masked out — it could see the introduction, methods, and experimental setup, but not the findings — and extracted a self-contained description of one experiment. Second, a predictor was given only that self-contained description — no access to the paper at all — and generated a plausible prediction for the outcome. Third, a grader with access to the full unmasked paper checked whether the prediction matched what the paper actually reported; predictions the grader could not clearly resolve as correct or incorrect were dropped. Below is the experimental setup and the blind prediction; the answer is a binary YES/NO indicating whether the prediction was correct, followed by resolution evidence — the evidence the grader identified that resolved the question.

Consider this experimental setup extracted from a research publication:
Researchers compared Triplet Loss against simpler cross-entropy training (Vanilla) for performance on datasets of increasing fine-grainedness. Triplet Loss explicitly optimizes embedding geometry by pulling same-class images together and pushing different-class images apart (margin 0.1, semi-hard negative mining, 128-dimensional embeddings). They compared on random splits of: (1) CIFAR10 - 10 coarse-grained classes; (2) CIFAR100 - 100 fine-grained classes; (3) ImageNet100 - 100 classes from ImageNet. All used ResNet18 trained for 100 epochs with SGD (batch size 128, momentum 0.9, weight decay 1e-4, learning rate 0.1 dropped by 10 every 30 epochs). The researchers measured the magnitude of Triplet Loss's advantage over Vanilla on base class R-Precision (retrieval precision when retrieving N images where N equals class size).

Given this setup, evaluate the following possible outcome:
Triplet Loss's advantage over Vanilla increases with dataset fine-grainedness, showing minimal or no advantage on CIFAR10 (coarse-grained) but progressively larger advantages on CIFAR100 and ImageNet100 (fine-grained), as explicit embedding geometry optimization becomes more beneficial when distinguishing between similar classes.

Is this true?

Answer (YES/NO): NO